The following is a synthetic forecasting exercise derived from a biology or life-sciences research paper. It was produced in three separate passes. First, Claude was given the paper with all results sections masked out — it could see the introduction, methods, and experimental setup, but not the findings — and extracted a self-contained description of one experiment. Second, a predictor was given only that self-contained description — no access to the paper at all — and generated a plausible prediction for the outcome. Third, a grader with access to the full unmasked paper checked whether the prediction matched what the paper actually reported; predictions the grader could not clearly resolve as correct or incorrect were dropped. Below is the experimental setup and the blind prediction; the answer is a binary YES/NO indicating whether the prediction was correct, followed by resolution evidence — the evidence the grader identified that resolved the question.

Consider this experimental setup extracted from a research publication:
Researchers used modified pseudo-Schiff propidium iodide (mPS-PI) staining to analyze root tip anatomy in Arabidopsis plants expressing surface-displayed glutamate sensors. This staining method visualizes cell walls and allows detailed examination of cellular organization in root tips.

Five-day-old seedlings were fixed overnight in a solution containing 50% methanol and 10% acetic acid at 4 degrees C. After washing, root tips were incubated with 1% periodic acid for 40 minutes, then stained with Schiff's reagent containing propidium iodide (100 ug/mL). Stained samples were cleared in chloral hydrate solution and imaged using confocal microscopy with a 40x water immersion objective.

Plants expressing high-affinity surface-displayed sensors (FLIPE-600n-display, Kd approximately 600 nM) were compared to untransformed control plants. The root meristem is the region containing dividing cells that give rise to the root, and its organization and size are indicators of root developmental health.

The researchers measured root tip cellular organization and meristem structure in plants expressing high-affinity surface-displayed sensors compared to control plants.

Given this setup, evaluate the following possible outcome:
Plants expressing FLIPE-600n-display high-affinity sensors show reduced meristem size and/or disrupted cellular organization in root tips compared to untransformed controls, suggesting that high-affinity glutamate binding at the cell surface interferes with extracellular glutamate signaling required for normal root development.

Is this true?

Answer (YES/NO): YES